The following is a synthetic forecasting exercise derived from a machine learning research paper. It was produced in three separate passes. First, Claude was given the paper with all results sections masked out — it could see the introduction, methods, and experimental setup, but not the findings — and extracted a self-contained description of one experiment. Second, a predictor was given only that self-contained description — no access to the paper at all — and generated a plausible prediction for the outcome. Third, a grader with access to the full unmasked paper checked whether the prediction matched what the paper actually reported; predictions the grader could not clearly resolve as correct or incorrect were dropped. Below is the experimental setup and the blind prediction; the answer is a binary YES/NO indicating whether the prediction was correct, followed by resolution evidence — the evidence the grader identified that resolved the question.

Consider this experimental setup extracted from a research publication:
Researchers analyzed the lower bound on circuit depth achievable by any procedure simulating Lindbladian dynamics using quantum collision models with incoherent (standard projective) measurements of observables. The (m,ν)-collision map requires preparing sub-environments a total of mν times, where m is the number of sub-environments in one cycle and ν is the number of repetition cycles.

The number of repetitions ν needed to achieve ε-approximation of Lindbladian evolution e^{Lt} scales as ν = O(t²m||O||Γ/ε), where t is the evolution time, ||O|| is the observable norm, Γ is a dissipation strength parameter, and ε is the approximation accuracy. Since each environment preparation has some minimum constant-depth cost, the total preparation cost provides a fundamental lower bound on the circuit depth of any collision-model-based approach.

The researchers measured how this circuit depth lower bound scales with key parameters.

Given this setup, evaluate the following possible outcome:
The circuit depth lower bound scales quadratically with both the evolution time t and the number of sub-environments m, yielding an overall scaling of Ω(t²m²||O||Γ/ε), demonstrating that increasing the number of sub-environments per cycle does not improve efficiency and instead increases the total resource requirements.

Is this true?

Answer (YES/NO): NO